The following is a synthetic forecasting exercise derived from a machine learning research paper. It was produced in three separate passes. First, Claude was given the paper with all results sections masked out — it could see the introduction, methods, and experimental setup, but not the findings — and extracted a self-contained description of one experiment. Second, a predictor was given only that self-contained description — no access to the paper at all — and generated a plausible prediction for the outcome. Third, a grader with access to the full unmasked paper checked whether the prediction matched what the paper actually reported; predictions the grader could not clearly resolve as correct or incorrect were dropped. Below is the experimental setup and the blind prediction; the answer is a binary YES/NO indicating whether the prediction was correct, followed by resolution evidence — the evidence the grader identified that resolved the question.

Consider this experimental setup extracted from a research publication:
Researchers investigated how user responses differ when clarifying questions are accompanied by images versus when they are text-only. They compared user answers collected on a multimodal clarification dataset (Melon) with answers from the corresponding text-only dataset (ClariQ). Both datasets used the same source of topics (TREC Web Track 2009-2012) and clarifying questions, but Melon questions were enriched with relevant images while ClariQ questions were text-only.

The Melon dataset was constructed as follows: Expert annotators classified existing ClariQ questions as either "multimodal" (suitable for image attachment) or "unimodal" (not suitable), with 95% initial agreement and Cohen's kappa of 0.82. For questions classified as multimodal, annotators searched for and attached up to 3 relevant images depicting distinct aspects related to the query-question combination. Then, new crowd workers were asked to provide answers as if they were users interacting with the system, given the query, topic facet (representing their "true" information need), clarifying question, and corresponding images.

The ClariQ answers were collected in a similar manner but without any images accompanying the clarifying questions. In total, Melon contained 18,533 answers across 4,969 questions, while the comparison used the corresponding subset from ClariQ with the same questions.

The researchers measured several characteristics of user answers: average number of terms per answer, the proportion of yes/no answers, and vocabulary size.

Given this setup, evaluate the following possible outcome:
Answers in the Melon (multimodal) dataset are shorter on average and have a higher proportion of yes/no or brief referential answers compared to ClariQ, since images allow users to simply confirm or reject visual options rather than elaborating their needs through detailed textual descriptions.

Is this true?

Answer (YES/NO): NO